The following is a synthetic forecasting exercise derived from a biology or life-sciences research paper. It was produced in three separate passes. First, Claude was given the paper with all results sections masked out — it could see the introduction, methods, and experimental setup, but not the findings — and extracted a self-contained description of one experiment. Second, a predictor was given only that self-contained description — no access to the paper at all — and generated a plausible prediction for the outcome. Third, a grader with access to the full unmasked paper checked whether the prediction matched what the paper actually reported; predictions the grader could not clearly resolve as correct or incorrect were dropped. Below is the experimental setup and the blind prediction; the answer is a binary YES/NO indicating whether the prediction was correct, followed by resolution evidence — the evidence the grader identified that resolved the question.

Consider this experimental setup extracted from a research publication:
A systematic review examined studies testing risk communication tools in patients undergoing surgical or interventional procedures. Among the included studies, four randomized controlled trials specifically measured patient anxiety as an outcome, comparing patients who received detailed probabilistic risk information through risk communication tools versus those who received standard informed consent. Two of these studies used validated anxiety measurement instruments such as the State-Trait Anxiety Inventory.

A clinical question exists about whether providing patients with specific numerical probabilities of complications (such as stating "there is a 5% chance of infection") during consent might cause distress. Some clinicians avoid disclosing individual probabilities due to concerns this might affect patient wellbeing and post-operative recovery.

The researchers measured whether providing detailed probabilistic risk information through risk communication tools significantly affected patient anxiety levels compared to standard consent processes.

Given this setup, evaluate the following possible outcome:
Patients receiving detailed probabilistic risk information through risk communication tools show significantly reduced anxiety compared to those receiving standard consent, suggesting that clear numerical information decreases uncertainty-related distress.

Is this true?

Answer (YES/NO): NO